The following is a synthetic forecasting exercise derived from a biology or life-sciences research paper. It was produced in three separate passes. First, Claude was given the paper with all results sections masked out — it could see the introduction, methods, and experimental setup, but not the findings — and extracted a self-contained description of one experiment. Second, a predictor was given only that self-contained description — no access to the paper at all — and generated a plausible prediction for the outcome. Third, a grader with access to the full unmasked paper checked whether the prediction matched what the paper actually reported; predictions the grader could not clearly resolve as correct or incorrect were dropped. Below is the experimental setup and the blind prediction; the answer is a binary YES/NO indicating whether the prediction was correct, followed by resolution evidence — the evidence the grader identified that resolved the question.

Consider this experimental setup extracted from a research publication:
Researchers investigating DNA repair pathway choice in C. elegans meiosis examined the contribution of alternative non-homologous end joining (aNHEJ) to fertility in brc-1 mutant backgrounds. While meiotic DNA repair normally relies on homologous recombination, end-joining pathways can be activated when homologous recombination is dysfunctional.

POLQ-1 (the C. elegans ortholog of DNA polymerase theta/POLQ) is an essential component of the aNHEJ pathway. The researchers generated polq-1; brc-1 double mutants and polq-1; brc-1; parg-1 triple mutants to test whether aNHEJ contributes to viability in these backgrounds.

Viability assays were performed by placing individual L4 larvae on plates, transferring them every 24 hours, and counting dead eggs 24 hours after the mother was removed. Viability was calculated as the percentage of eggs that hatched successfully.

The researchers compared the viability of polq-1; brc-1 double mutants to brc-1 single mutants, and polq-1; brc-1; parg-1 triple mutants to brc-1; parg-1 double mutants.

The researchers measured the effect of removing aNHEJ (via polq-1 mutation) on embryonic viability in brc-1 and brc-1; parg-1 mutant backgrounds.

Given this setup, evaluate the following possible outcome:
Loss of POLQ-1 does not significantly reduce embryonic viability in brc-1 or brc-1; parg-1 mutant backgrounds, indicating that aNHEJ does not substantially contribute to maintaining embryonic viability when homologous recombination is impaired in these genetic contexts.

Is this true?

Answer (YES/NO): NO